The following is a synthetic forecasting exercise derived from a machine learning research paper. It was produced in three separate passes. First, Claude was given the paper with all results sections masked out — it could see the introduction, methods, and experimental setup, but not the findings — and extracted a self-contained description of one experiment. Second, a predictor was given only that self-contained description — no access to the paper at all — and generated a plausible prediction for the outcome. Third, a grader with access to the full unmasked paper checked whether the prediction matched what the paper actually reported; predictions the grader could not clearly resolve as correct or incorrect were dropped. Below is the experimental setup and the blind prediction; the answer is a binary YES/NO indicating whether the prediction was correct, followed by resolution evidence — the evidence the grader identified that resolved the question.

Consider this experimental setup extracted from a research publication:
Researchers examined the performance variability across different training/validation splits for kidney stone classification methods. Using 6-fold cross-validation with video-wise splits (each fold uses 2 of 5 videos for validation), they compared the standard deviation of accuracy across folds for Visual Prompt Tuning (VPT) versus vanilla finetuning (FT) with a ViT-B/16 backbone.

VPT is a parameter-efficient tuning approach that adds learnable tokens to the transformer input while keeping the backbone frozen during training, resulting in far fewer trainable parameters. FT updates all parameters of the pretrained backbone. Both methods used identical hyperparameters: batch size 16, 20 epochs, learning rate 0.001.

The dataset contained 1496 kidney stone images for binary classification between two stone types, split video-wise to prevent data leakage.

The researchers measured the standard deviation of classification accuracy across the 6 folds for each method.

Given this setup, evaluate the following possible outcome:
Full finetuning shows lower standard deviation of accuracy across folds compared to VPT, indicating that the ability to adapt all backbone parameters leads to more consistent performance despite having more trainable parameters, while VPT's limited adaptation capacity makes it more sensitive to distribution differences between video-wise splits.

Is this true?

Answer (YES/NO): NO